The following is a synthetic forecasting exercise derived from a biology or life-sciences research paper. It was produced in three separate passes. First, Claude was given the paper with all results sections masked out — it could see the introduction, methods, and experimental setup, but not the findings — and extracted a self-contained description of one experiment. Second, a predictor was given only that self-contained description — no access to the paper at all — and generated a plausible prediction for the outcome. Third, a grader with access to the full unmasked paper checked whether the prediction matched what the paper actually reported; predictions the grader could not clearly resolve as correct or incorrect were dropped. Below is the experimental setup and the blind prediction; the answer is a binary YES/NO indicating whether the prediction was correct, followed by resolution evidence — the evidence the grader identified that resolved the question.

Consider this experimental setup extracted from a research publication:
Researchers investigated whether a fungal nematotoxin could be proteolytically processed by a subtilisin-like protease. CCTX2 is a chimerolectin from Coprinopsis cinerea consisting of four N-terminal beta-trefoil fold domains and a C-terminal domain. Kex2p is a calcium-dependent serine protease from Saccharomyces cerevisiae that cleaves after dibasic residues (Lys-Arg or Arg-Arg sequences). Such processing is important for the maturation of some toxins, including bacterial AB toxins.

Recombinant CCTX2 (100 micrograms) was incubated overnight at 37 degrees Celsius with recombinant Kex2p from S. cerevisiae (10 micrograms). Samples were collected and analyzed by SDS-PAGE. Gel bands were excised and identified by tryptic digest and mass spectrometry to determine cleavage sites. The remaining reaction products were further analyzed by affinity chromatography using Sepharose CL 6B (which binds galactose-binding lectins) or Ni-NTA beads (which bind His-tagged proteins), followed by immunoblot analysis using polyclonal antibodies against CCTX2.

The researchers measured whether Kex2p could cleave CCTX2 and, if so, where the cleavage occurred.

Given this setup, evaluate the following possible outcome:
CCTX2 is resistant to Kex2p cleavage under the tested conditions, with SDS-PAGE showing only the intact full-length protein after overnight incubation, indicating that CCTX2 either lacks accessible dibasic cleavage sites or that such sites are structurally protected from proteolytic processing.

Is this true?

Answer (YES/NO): NO